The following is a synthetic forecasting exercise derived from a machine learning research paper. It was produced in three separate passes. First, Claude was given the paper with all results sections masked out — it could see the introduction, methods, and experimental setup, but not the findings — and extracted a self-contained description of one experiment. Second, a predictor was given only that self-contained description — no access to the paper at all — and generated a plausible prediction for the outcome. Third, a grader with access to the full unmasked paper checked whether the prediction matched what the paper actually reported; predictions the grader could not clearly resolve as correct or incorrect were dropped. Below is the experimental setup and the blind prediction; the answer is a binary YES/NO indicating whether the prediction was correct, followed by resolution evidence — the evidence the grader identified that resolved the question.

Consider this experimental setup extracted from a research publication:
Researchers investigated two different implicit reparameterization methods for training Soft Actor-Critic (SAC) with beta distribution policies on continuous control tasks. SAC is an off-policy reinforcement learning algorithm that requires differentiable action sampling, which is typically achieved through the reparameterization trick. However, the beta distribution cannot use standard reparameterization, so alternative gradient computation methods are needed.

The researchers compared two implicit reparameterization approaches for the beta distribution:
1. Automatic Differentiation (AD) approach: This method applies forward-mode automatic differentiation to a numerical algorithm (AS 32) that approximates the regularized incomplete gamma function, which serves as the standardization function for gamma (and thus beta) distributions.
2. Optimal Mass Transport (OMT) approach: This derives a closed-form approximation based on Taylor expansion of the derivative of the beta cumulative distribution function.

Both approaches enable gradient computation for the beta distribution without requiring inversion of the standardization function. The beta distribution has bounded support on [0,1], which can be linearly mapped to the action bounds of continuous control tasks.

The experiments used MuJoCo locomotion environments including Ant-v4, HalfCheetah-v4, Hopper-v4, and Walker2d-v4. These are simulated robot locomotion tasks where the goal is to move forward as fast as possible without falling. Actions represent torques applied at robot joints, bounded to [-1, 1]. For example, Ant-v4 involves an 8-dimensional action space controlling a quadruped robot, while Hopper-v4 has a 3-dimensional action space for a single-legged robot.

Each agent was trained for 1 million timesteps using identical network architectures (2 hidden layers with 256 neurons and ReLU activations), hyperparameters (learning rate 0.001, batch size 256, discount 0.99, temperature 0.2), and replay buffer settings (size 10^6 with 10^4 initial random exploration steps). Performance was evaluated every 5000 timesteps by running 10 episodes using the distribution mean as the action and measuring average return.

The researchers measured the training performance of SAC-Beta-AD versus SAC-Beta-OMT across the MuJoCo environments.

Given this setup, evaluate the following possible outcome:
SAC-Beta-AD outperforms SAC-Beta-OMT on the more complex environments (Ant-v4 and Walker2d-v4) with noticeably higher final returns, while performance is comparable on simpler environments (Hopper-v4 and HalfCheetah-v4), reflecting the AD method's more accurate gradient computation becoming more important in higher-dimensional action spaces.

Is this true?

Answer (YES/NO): NO